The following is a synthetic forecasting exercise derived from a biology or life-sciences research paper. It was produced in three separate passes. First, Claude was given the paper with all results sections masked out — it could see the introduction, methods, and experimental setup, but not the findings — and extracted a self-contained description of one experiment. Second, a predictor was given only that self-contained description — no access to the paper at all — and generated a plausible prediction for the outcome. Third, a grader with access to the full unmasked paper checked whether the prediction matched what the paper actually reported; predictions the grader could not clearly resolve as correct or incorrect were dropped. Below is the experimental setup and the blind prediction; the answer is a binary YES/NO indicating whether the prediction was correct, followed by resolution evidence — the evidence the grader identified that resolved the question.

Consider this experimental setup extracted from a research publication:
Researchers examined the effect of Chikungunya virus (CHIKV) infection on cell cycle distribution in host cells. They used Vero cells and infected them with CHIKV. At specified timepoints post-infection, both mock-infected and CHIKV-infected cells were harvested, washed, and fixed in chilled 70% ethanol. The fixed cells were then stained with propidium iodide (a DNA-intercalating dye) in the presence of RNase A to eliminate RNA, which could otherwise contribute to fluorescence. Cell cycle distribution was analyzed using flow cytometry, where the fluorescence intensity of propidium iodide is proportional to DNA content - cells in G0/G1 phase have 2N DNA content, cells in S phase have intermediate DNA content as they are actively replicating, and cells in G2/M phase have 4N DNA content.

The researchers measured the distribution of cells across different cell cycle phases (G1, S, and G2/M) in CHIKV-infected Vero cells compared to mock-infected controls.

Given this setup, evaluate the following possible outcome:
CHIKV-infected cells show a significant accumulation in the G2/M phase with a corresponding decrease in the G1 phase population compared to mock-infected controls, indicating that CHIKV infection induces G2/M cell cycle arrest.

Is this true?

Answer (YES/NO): NO